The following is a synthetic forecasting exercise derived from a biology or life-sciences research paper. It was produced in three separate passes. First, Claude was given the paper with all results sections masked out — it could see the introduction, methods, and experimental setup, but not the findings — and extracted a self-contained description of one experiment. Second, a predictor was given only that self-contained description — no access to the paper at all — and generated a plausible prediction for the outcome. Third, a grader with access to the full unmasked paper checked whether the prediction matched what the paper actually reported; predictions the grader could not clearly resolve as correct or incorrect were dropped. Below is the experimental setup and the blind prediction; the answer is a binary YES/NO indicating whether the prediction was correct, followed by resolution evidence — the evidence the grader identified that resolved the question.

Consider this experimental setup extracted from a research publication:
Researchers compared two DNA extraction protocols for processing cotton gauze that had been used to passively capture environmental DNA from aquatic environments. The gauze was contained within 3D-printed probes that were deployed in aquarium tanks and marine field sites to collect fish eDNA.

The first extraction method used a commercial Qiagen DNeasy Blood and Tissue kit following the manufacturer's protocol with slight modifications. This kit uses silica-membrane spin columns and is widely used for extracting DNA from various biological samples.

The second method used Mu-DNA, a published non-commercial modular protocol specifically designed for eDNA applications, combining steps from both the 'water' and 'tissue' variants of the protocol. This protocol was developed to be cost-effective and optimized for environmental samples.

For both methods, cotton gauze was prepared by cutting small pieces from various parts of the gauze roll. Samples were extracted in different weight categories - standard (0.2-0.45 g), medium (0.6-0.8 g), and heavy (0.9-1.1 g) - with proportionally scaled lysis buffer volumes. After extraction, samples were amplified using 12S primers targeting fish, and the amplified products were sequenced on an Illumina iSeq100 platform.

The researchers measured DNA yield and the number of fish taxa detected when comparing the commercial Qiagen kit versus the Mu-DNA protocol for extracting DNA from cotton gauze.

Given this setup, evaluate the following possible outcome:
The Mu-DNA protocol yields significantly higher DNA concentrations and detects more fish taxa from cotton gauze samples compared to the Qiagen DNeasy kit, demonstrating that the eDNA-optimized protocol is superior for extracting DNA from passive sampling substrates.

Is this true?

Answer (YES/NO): NO